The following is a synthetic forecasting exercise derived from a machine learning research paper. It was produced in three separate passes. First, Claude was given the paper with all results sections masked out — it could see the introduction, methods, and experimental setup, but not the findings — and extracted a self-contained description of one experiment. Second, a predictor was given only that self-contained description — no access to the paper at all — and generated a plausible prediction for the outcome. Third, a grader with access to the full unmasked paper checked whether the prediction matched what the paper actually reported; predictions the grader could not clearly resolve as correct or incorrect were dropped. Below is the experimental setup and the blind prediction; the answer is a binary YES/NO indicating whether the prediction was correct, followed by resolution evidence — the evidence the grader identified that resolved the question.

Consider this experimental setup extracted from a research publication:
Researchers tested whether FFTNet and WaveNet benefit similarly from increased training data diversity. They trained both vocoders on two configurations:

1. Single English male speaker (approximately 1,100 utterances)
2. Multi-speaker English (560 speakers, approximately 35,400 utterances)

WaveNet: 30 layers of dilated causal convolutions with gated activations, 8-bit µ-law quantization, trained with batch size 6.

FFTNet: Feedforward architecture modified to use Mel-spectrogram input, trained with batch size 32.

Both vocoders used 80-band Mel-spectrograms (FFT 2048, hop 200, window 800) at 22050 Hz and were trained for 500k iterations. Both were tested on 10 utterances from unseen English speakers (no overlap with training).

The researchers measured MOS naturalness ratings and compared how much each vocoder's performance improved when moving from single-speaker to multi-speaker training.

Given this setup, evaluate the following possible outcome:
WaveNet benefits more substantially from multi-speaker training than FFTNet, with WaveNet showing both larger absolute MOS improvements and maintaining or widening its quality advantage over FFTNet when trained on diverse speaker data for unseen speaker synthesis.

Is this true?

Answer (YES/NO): YES